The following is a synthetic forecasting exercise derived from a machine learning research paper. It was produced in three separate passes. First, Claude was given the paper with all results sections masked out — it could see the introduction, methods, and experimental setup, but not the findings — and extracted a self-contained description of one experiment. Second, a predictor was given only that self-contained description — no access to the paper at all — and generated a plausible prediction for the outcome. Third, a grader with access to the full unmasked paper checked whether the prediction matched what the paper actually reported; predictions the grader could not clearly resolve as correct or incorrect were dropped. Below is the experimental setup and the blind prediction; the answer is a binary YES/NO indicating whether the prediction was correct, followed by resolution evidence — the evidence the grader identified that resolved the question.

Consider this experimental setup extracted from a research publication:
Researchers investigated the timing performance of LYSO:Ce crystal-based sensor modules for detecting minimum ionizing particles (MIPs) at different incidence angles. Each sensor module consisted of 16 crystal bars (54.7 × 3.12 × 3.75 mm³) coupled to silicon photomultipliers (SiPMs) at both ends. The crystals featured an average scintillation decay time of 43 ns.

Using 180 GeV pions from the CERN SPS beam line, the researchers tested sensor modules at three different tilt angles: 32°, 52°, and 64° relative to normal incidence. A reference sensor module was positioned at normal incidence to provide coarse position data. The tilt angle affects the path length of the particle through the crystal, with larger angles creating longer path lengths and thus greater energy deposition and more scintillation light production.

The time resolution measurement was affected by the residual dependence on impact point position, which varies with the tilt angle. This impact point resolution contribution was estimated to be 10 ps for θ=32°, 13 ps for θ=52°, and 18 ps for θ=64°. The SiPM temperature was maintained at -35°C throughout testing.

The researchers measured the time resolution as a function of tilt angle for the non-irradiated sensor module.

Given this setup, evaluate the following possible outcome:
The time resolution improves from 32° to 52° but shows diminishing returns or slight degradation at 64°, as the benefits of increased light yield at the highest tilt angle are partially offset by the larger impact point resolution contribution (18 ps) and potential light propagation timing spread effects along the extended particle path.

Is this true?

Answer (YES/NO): NO